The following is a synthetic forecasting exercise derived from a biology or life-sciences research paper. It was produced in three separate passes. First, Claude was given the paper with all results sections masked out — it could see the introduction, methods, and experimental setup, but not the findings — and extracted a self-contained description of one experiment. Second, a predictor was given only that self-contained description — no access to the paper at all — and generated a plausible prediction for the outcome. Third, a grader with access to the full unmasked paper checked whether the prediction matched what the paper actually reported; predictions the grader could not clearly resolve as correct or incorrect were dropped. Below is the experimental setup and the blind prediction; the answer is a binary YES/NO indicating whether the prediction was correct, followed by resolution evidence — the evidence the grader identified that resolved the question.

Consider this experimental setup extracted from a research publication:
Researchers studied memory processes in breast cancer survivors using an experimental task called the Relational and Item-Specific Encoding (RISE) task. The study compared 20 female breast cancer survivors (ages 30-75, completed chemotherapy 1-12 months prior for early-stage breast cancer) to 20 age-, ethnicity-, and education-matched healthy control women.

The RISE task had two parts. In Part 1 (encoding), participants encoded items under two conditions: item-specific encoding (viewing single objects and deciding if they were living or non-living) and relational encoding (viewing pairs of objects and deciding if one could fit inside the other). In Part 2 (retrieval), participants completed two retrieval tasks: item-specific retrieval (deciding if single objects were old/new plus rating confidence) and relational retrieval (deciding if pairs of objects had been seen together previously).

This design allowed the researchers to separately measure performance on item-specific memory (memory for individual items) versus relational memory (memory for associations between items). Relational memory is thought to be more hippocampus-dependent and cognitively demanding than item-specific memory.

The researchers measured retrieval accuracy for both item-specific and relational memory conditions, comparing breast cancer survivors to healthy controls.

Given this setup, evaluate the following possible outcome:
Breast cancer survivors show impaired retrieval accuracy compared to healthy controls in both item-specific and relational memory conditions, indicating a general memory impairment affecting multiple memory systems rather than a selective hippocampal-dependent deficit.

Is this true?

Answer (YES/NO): NO